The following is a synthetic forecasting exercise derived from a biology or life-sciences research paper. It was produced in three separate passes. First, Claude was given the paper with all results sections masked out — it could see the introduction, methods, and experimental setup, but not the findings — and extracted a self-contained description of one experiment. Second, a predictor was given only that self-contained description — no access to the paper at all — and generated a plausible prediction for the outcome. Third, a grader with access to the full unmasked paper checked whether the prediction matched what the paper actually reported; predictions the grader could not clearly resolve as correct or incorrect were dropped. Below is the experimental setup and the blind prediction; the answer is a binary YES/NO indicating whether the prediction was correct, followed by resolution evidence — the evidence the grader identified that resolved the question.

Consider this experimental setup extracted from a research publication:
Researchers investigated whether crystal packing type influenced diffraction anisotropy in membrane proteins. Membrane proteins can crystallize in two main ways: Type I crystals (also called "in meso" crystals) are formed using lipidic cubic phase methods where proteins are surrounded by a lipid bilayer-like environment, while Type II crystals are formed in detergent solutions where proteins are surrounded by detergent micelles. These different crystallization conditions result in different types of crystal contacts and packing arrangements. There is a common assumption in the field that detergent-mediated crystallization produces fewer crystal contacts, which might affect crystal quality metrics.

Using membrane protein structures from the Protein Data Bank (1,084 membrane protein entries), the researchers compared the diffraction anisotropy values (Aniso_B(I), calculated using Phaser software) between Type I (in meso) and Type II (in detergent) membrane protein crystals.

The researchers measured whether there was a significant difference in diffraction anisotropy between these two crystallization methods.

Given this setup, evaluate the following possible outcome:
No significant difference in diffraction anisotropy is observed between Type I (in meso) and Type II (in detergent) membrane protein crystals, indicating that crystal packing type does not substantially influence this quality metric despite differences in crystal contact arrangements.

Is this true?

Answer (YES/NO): YES